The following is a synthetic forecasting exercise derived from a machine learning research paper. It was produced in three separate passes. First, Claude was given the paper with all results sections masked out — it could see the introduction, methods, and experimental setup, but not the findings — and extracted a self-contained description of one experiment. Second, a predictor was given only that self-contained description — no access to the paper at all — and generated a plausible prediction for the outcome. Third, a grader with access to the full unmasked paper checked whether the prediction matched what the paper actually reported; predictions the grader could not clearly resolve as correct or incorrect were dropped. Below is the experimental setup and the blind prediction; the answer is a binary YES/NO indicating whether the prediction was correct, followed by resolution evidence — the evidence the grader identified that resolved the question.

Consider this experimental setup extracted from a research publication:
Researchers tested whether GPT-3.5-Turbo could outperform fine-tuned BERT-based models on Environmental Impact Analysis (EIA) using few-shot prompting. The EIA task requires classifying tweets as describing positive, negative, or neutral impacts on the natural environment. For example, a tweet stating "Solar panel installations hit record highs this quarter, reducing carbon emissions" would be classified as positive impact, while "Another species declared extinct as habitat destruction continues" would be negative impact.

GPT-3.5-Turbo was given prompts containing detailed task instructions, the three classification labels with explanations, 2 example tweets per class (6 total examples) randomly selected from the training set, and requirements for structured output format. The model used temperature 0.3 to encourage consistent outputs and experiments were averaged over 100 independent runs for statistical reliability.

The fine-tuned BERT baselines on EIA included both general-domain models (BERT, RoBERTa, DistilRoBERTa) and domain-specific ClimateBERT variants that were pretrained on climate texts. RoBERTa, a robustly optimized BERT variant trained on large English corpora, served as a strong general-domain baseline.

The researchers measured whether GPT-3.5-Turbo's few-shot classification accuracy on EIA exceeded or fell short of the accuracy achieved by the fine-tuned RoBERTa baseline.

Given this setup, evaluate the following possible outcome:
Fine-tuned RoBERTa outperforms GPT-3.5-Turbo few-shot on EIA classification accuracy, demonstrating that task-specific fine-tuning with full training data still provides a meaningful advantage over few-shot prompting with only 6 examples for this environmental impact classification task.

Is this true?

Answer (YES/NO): NO